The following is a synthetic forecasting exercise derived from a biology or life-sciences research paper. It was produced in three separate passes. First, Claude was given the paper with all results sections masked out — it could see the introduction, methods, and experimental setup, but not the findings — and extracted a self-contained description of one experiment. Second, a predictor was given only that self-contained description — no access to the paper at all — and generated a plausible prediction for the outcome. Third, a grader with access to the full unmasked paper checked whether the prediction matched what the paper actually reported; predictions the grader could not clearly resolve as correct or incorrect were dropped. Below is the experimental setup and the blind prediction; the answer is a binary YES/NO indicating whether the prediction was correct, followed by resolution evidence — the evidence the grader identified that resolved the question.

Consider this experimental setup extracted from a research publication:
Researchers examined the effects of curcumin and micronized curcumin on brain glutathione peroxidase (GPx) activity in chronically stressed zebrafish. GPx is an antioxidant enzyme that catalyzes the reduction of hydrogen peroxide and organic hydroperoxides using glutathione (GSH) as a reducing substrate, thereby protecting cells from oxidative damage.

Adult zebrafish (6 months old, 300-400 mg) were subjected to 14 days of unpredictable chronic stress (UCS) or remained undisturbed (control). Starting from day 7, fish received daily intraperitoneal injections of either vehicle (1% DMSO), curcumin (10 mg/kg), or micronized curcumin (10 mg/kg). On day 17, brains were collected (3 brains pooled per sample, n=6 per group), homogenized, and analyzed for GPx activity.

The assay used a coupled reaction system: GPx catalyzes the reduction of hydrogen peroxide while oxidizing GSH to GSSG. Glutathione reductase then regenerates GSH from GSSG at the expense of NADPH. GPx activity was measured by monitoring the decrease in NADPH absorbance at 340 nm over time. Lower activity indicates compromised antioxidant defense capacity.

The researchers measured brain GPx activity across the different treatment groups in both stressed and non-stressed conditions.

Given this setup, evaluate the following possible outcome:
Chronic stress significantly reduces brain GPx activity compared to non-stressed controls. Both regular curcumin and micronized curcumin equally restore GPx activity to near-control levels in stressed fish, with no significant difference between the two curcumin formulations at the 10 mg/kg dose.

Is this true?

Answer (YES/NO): NO